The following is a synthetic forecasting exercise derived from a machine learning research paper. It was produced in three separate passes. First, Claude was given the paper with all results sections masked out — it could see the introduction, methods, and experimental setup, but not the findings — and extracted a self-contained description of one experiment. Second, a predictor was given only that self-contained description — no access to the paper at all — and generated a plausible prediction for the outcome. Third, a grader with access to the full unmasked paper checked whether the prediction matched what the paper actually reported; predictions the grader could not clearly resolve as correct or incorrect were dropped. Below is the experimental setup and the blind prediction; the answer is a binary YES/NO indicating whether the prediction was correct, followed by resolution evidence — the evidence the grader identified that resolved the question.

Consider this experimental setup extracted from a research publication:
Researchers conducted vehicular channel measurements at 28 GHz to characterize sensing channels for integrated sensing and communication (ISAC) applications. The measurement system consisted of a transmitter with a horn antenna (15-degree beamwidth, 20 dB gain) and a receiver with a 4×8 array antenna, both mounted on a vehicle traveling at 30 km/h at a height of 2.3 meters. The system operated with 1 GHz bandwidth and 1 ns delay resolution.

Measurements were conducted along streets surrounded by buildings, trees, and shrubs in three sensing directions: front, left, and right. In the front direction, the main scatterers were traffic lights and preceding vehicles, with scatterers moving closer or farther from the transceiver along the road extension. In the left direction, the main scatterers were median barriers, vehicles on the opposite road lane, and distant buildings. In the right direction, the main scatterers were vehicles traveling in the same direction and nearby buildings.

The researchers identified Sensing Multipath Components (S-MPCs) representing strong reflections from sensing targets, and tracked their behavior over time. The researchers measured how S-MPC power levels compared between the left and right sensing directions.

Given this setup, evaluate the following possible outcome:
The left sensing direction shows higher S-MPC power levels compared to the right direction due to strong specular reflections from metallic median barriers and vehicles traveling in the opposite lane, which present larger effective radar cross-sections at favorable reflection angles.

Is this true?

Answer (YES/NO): NO